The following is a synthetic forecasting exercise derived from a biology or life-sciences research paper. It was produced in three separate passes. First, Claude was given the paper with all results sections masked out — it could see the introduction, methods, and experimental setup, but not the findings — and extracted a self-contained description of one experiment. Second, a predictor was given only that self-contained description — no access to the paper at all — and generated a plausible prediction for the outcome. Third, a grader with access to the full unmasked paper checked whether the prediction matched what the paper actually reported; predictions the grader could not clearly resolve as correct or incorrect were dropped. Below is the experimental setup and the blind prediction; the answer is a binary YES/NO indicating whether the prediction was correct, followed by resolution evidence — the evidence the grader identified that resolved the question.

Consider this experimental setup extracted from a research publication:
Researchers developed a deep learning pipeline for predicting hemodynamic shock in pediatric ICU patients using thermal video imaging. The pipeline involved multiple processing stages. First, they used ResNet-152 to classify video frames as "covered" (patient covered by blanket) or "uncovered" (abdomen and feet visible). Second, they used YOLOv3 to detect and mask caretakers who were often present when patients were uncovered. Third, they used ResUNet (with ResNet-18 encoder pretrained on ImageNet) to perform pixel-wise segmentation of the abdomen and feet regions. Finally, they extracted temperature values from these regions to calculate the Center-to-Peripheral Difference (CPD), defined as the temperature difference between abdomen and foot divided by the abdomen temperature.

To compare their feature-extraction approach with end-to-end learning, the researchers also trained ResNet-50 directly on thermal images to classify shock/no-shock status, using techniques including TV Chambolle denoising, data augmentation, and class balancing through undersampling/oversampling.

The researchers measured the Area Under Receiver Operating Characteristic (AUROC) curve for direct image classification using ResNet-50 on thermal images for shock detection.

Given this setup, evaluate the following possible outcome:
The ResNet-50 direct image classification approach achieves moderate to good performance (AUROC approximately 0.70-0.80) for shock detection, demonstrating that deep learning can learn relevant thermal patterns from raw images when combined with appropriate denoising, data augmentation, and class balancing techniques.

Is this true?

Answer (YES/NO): NO